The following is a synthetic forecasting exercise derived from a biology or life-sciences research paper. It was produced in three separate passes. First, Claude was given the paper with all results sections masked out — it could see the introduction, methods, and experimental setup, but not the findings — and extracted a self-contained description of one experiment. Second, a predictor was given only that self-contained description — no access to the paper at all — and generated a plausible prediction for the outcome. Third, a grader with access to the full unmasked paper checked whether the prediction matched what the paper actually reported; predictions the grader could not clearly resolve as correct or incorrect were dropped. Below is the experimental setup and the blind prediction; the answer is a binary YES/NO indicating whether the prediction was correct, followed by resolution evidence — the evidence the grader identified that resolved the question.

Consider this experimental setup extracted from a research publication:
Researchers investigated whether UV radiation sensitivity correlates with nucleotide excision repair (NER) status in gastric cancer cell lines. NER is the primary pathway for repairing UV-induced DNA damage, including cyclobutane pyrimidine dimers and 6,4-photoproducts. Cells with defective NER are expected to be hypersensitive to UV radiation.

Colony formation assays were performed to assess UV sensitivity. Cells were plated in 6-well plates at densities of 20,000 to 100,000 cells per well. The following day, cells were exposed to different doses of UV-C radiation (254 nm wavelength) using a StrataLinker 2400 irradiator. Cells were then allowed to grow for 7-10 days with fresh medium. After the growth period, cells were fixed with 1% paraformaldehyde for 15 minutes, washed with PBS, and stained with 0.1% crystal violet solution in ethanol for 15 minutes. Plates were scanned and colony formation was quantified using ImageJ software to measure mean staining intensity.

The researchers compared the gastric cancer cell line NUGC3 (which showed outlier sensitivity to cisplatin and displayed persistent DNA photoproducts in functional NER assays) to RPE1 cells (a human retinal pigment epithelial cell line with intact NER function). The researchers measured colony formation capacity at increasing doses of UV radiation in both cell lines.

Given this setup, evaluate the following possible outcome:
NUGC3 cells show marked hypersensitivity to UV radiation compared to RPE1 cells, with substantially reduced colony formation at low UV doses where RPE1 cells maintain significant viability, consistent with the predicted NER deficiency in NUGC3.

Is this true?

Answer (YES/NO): YES